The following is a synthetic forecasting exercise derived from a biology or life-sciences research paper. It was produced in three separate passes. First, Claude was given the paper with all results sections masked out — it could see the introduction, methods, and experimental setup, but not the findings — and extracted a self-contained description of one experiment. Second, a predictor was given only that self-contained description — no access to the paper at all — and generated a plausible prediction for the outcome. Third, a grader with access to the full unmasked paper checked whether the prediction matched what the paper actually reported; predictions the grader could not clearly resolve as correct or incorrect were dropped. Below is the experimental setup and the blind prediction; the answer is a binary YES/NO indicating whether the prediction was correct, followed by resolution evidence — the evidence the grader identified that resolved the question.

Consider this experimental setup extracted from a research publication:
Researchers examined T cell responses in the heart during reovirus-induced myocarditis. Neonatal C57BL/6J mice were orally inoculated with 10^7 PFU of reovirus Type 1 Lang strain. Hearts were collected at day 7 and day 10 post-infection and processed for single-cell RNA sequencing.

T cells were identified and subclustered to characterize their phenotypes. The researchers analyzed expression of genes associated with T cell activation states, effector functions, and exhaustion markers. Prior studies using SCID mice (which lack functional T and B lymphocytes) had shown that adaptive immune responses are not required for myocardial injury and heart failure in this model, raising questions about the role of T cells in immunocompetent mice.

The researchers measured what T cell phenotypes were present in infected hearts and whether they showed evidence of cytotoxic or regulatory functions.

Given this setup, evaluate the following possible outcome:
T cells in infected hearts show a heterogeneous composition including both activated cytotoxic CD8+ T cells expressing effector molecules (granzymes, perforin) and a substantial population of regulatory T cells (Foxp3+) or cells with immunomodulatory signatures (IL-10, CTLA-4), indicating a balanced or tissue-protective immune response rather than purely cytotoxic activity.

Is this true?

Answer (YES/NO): NO